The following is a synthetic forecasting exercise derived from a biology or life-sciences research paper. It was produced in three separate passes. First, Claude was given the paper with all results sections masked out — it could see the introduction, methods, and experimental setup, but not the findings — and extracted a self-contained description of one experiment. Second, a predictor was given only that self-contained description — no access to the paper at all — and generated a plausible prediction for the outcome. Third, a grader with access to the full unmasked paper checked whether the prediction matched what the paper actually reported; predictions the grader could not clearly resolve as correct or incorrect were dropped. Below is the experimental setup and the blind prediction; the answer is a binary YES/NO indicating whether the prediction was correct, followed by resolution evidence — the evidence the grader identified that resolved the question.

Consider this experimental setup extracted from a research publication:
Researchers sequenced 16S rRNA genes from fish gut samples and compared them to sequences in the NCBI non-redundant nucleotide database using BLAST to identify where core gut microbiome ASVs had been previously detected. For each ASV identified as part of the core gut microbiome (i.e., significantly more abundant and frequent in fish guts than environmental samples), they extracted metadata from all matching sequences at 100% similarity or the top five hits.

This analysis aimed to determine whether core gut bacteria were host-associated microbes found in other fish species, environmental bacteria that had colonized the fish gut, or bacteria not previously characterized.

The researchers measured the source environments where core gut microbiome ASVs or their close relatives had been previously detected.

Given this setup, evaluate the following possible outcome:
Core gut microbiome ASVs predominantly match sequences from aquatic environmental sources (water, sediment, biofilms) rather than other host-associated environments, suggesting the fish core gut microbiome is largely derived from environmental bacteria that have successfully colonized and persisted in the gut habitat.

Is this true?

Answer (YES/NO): NO